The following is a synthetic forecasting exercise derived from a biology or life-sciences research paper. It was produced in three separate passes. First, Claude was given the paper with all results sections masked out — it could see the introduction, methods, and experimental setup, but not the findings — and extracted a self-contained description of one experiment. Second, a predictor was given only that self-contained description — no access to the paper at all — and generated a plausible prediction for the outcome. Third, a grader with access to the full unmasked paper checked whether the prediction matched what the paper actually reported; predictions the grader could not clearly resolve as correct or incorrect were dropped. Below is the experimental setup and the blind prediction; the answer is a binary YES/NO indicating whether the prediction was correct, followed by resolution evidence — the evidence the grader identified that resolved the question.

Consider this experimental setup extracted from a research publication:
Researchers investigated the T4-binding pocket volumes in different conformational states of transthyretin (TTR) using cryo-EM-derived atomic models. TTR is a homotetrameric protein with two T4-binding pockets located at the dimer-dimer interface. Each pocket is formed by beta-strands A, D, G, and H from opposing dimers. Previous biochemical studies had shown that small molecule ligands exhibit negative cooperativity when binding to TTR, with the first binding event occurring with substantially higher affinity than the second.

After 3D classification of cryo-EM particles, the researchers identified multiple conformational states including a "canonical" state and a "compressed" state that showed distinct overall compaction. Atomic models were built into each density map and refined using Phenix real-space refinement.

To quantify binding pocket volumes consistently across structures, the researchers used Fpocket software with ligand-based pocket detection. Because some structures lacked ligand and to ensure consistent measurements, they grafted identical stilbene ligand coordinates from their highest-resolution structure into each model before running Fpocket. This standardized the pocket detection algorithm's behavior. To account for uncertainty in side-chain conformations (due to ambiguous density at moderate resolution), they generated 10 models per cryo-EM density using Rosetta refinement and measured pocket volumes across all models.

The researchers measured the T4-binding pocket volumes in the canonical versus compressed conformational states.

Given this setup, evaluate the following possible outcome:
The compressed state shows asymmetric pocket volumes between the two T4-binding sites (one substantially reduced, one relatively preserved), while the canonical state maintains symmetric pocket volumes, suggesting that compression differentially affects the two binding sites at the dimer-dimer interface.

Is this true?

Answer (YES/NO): NO